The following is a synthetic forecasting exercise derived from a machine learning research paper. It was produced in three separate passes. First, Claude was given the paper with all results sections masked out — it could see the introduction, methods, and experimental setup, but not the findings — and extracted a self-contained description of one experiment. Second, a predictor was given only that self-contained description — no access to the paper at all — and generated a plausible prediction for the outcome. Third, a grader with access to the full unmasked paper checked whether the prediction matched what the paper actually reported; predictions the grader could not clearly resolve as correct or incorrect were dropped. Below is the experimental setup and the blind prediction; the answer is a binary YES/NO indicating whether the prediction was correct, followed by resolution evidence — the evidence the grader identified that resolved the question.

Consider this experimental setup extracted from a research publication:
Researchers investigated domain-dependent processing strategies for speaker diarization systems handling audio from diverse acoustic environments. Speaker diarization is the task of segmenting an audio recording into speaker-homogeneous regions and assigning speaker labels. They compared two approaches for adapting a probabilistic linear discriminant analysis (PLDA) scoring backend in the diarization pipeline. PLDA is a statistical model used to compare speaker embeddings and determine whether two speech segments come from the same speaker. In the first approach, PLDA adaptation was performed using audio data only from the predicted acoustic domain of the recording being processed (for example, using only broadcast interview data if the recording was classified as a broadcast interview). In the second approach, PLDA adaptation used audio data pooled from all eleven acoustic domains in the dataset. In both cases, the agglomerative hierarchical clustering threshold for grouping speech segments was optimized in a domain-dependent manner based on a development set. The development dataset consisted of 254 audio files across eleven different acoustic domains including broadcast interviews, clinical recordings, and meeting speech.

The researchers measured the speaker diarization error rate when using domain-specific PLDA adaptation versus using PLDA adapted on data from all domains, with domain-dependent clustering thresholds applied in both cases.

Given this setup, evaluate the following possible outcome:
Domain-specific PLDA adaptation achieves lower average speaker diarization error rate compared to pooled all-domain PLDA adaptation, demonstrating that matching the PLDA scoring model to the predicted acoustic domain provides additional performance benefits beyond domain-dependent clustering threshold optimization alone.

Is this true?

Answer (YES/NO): NO